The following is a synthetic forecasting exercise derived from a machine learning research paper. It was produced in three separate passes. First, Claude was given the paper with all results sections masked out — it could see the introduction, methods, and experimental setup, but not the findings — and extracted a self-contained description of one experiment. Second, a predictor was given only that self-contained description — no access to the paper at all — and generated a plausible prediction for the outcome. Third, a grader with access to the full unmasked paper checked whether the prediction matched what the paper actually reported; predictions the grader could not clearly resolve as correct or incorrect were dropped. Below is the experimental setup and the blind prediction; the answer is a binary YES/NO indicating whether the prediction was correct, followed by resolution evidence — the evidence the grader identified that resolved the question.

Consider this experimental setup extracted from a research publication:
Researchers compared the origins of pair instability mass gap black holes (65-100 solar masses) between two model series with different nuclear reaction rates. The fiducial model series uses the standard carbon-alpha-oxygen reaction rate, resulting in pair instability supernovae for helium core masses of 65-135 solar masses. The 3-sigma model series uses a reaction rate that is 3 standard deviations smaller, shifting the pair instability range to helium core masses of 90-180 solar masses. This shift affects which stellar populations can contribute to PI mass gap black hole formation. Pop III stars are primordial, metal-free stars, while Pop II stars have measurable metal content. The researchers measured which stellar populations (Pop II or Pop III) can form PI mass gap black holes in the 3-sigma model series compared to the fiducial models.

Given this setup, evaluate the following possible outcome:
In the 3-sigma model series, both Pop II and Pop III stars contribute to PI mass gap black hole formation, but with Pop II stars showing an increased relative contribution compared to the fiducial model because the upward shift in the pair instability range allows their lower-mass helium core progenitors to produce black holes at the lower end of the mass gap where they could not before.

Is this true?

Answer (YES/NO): NO